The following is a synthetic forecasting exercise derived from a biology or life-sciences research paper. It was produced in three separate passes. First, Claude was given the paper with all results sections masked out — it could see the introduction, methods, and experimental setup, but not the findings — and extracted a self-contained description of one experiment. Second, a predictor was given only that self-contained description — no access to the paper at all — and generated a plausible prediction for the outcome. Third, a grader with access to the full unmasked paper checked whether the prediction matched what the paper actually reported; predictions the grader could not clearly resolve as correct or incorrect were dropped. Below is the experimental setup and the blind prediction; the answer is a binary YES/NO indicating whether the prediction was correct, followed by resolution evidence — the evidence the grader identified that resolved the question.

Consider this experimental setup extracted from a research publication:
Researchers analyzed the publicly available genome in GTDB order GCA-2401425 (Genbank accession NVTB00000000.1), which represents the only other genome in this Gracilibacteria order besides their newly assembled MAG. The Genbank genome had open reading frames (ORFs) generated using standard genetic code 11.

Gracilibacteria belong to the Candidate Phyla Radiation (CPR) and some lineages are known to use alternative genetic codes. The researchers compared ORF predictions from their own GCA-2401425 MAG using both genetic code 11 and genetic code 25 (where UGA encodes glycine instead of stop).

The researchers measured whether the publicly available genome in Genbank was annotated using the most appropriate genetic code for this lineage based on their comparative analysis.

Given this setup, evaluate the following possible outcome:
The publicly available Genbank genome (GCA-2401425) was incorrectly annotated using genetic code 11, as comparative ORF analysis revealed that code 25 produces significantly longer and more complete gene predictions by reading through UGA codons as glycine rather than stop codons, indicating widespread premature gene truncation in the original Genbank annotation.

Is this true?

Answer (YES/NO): YES